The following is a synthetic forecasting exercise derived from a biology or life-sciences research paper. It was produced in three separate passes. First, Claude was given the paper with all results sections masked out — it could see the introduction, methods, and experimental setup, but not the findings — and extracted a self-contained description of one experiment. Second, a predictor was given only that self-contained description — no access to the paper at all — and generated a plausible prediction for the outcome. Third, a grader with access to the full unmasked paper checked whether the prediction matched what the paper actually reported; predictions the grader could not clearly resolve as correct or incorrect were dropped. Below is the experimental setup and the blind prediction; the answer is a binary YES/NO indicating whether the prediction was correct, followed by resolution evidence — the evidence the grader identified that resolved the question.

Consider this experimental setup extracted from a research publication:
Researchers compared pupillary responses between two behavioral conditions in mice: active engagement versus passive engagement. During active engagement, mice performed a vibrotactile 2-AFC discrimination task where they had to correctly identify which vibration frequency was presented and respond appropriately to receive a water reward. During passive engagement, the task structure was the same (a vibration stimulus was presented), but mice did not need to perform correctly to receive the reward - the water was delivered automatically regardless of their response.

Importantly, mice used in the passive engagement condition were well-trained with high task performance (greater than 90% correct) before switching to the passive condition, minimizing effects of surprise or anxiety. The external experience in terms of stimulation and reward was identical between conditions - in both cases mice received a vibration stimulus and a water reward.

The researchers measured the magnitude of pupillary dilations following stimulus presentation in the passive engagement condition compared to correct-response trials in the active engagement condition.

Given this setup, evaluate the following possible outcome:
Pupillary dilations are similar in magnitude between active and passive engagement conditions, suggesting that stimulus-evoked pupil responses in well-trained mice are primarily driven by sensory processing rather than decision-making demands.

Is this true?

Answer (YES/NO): NO